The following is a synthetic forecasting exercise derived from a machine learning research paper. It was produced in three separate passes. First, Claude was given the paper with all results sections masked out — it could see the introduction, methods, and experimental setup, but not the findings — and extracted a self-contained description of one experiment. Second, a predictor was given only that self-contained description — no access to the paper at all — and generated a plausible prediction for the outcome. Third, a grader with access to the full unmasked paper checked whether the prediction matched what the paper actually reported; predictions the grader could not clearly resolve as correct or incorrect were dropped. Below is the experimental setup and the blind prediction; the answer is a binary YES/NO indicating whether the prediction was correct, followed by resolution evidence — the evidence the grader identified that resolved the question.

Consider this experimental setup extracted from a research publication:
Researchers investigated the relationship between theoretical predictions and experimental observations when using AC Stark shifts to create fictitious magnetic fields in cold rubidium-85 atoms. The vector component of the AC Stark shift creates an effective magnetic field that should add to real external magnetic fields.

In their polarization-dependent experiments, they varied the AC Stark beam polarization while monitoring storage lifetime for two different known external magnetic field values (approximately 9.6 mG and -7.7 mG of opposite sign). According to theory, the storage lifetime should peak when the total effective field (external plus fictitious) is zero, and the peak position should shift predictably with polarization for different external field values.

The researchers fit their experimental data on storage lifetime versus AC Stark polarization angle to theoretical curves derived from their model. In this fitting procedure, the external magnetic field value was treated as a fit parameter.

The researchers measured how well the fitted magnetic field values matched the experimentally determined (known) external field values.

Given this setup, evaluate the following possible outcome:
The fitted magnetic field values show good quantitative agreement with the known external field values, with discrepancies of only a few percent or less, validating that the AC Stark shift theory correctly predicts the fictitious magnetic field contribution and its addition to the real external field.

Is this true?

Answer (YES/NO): NO